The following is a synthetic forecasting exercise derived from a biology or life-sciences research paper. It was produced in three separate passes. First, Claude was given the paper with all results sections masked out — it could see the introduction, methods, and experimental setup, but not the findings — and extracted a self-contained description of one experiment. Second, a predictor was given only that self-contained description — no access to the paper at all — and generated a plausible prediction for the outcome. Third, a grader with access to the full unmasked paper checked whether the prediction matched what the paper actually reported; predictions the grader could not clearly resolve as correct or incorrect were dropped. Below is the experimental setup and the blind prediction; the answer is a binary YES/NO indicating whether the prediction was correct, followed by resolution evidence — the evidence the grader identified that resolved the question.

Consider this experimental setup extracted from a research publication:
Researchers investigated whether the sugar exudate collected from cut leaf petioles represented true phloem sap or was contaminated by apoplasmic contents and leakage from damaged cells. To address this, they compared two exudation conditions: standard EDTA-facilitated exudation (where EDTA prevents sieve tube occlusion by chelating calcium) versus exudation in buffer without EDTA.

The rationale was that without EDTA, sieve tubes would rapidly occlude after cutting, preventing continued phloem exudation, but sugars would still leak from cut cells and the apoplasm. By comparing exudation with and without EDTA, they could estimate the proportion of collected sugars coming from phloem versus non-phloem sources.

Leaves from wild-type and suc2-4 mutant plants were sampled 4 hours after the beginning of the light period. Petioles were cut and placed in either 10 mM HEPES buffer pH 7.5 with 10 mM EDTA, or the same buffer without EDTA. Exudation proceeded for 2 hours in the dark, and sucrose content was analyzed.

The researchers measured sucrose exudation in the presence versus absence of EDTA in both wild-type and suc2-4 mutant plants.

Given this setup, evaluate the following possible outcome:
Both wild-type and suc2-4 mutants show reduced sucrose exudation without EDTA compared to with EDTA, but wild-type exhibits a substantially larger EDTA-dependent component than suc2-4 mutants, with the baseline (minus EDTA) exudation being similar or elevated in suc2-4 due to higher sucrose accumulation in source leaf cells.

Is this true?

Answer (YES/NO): NO